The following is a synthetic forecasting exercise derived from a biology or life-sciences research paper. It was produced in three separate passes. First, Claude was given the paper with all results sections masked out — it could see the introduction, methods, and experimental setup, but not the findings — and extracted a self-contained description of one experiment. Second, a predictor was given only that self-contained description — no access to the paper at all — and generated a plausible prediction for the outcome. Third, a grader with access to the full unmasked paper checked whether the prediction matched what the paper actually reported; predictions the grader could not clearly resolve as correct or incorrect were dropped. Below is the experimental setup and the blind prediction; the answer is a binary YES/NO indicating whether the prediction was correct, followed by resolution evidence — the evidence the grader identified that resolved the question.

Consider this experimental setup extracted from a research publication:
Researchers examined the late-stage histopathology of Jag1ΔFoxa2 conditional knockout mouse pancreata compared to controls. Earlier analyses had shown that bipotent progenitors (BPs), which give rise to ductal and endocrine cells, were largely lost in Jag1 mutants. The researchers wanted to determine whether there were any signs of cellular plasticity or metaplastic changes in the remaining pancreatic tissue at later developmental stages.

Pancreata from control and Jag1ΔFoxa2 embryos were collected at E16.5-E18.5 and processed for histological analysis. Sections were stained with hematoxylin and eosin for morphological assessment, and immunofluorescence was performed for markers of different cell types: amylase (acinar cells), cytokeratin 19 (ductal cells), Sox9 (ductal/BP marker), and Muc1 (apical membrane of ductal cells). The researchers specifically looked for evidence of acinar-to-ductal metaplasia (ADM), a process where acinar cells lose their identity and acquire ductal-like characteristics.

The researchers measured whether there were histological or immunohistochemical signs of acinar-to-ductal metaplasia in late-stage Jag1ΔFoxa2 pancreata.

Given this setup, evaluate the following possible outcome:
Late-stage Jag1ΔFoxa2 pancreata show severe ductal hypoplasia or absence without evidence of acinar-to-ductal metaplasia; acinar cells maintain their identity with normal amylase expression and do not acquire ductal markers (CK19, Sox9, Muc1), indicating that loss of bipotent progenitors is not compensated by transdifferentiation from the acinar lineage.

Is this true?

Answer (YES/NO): NO